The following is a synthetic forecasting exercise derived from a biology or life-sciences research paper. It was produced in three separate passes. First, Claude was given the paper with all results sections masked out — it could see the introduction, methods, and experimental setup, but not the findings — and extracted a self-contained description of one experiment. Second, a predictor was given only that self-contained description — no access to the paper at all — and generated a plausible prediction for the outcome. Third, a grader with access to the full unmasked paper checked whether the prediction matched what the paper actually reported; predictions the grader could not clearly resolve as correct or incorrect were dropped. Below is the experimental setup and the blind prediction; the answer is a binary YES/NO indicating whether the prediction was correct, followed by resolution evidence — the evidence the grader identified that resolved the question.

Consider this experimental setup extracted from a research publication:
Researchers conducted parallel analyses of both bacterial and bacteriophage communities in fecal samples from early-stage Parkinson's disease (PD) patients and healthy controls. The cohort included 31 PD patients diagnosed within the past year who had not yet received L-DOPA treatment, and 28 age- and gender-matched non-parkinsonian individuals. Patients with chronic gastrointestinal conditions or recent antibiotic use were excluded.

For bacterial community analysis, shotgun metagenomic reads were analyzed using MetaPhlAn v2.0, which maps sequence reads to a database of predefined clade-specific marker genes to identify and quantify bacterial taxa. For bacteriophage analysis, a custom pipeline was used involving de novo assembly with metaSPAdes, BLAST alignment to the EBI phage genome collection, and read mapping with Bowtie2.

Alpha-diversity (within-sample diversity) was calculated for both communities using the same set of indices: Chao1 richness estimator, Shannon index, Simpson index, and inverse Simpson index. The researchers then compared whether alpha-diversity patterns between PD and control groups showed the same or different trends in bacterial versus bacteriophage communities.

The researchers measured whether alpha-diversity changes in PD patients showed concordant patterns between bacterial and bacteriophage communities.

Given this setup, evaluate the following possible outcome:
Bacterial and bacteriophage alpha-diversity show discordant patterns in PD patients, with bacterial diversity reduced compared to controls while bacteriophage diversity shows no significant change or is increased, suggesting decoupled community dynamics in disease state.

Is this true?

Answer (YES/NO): NO